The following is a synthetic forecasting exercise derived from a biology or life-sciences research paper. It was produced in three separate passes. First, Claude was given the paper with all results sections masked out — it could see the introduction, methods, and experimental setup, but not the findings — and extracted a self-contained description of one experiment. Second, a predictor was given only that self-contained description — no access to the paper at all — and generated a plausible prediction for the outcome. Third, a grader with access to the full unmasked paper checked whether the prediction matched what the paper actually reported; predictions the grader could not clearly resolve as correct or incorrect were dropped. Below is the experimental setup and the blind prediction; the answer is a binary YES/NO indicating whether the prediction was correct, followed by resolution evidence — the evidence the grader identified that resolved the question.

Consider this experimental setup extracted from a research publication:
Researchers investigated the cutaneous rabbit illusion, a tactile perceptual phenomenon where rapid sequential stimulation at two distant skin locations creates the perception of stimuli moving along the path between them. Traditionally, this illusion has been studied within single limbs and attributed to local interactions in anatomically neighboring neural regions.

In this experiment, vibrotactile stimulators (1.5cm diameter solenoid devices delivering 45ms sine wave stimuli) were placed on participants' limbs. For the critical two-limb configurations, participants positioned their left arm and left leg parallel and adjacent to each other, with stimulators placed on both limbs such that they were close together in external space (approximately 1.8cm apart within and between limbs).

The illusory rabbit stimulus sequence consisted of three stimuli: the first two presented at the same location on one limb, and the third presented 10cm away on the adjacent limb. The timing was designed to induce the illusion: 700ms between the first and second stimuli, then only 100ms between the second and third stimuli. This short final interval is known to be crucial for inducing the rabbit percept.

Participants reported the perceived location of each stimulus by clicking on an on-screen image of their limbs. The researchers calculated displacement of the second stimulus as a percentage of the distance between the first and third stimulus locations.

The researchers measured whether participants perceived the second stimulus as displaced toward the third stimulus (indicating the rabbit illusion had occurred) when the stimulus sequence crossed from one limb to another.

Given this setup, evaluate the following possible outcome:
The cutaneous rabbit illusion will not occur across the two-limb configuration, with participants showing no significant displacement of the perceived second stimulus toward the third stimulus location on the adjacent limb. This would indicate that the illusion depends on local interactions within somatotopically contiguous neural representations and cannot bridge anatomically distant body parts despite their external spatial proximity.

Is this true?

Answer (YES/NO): NO